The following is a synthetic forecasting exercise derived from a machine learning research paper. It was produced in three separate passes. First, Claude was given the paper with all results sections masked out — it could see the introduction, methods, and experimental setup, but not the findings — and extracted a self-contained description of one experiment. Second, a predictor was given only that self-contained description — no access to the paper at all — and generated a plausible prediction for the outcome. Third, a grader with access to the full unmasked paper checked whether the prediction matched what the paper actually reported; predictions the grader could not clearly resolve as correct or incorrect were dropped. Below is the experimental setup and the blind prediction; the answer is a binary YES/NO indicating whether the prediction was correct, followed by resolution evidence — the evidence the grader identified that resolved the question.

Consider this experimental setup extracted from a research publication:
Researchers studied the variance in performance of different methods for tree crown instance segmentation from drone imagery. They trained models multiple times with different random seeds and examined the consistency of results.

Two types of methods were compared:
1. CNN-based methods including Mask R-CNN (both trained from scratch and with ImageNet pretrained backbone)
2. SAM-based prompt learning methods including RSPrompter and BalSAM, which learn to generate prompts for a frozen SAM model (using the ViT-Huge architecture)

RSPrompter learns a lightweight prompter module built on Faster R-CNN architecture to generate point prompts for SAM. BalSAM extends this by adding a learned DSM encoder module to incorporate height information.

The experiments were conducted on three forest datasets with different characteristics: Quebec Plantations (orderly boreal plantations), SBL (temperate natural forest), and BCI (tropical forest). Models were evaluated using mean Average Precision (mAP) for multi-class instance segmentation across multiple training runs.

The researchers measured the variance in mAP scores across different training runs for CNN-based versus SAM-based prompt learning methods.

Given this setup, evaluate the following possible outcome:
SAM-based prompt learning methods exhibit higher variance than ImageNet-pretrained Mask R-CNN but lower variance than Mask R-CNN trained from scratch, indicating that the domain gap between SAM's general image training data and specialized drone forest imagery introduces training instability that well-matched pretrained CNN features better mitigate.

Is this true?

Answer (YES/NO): NO